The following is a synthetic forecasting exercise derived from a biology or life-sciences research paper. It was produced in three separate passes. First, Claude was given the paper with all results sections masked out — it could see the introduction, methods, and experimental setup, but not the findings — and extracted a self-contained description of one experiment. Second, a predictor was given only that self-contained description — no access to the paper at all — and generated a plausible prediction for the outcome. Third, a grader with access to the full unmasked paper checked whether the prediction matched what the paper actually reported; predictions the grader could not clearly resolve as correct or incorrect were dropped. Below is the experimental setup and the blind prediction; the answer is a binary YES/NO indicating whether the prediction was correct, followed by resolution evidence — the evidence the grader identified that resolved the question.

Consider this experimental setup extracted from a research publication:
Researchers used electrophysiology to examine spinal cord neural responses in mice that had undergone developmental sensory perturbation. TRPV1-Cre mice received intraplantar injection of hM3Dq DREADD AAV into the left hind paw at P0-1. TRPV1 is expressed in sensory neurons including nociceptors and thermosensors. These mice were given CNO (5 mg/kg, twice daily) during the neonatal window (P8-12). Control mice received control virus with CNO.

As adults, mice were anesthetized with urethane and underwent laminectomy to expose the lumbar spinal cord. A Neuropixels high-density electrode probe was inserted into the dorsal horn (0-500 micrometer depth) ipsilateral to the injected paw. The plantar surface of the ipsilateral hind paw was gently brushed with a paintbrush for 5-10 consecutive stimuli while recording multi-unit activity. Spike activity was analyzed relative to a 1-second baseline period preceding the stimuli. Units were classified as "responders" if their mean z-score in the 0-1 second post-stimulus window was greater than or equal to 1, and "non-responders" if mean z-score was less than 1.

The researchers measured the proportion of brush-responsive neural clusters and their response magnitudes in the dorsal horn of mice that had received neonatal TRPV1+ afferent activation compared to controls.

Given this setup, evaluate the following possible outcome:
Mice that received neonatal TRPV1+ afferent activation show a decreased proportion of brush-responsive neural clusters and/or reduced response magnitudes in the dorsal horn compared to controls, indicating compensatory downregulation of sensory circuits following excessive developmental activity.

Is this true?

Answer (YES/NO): NO